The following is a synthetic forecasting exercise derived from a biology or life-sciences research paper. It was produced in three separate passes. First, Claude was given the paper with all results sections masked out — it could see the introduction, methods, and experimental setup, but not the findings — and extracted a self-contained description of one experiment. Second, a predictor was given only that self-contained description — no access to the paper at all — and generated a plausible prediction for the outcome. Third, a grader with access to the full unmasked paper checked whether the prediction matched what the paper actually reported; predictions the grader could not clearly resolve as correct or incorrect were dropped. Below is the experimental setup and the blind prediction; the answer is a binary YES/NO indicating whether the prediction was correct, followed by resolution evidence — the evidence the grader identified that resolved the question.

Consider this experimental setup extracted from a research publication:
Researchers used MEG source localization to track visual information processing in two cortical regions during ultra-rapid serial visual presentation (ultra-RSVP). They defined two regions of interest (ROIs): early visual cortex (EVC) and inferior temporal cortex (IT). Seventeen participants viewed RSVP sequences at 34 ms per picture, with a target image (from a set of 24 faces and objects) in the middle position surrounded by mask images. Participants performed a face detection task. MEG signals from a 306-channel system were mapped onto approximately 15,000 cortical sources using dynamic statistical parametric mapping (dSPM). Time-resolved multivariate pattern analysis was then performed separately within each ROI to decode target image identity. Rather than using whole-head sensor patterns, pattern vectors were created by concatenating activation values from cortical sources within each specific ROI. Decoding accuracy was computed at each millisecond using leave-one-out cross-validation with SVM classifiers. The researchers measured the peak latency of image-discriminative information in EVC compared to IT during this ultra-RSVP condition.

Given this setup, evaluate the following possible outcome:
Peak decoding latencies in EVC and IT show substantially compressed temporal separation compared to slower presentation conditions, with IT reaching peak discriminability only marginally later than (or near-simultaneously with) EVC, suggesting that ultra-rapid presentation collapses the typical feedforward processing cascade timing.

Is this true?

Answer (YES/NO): NO